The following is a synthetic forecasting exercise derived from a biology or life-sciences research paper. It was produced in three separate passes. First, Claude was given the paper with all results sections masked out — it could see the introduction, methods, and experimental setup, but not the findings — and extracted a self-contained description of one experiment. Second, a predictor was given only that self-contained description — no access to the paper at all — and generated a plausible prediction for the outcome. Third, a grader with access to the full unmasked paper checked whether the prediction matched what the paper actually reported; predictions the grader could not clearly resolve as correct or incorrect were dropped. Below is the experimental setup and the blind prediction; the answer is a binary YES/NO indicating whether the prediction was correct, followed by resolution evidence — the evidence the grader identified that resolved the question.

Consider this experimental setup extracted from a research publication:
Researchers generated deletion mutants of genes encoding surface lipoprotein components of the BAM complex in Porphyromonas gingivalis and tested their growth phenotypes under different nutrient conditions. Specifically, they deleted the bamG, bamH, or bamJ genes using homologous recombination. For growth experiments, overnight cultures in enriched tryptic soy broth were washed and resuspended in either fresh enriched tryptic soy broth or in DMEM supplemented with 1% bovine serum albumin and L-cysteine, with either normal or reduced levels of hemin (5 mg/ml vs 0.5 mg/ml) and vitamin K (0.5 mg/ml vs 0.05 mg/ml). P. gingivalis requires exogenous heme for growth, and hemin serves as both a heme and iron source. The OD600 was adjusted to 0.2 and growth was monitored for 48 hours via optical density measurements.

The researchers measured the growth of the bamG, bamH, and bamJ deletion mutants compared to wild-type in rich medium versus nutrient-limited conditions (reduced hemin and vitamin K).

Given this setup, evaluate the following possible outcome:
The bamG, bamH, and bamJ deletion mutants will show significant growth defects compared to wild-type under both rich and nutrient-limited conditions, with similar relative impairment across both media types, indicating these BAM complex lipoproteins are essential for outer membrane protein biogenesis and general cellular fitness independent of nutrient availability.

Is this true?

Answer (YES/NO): NO